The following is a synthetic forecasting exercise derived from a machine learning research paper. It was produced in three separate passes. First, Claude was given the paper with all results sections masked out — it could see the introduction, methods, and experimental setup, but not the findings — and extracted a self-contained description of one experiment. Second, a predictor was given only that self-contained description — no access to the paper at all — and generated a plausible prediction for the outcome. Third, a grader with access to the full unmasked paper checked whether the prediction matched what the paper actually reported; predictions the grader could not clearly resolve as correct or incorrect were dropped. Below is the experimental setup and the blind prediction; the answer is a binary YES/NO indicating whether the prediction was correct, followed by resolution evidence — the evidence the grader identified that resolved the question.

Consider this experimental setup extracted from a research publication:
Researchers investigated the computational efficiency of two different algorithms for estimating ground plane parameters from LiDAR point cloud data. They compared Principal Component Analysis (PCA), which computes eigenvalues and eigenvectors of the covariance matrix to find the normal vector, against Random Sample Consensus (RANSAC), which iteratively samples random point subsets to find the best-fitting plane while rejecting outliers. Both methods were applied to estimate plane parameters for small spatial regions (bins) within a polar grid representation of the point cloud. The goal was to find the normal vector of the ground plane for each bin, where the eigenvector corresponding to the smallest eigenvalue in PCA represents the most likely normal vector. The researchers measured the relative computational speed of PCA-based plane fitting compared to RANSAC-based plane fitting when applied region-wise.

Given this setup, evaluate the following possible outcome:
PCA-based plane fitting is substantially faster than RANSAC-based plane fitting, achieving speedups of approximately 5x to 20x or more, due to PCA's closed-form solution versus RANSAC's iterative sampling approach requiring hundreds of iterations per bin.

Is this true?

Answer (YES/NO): NO